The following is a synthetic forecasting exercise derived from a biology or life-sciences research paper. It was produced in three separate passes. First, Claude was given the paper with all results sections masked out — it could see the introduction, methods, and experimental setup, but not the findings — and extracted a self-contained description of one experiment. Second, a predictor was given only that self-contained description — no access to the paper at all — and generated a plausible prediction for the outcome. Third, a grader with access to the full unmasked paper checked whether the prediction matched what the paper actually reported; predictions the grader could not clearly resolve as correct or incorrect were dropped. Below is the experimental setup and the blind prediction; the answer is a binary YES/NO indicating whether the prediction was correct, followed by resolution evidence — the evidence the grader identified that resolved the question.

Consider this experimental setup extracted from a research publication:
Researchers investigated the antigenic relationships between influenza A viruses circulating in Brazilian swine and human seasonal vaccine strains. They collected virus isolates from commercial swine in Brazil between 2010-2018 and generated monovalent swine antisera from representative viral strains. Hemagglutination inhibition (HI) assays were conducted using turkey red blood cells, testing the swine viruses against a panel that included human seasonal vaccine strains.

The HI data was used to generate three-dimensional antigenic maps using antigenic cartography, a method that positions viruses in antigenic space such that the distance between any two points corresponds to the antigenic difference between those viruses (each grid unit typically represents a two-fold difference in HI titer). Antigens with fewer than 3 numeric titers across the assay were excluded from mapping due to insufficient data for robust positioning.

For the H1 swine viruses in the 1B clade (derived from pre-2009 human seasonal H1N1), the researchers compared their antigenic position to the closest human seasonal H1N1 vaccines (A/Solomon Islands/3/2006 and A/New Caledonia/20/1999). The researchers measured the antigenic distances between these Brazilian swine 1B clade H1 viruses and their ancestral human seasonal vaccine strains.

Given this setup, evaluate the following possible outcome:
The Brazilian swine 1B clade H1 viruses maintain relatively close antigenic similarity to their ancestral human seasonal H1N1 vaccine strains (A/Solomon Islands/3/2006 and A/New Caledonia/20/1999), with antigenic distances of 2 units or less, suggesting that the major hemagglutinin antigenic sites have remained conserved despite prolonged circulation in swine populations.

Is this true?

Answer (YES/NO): NO